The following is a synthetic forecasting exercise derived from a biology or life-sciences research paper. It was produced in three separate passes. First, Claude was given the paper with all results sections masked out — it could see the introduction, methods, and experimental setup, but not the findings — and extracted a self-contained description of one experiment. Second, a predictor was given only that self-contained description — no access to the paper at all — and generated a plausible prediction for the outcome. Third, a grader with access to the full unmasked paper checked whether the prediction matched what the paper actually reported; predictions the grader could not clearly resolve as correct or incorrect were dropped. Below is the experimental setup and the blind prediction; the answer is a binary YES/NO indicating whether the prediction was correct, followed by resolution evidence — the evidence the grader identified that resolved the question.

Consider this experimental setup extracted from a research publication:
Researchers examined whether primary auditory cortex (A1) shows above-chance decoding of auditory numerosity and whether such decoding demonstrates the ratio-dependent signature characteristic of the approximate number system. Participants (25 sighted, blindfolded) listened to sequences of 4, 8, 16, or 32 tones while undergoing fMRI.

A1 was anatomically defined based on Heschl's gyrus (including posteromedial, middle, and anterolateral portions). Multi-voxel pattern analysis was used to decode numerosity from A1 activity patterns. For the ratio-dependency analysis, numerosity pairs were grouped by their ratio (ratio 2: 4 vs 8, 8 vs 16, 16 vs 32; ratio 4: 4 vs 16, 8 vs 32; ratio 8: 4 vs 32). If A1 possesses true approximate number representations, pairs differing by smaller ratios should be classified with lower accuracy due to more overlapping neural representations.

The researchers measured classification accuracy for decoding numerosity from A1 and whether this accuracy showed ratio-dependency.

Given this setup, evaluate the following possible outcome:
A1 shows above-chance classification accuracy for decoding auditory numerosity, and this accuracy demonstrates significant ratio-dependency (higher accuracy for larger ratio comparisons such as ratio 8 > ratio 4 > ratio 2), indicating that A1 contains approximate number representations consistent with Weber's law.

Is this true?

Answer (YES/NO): NO